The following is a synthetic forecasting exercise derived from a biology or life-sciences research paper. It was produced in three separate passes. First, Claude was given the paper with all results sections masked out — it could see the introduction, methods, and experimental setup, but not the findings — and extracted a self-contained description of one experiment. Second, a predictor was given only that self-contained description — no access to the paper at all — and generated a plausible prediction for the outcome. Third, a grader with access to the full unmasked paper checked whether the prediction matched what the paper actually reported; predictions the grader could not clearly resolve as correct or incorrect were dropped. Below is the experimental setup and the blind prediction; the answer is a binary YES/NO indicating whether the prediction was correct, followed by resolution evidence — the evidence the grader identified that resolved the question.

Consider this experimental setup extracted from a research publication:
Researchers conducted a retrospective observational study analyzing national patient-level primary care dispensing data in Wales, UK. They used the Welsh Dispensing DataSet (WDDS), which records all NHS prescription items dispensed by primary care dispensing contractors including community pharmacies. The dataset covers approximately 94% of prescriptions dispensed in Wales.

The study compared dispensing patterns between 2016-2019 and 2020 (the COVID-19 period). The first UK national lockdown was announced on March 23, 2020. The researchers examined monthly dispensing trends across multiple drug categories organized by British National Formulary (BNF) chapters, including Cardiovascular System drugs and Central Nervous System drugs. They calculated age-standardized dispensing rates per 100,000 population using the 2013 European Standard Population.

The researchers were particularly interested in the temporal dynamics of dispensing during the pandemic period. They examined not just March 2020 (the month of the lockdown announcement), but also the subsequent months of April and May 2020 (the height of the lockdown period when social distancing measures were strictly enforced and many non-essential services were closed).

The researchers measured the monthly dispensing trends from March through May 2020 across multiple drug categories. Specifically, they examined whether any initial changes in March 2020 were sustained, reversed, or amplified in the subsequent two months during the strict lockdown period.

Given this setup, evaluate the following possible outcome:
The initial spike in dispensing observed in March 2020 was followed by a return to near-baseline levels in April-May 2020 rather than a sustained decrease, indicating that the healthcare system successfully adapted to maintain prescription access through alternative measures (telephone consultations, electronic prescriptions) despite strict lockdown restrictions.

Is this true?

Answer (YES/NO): NO